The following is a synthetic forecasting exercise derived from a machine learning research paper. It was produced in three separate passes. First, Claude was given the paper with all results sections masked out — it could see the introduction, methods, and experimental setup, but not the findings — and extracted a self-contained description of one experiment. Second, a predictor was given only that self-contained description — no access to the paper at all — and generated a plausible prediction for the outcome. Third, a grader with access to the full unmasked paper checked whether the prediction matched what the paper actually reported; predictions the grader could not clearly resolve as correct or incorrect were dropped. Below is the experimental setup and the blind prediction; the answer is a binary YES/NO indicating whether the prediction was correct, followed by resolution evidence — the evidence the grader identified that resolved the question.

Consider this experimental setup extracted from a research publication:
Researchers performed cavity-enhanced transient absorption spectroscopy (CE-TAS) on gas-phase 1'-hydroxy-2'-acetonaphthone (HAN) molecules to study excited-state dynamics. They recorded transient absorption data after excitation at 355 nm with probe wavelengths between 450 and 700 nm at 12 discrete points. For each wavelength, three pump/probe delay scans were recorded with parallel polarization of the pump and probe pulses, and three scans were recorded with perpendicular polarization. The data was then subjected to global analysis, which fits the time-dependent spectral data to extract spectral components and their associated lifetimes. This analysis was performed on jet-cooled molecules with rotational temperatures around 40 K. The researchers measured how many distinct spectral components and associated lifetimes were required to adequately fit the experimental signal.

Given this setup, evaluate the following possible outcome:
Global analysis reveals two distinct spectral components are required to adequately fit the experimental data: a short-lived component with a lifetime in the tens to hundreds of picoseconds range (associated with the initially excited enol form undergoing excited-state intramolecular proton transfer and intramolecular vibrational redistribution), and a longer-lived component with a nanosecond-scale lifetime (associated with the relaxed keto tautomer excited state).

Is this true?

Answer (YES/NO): NO